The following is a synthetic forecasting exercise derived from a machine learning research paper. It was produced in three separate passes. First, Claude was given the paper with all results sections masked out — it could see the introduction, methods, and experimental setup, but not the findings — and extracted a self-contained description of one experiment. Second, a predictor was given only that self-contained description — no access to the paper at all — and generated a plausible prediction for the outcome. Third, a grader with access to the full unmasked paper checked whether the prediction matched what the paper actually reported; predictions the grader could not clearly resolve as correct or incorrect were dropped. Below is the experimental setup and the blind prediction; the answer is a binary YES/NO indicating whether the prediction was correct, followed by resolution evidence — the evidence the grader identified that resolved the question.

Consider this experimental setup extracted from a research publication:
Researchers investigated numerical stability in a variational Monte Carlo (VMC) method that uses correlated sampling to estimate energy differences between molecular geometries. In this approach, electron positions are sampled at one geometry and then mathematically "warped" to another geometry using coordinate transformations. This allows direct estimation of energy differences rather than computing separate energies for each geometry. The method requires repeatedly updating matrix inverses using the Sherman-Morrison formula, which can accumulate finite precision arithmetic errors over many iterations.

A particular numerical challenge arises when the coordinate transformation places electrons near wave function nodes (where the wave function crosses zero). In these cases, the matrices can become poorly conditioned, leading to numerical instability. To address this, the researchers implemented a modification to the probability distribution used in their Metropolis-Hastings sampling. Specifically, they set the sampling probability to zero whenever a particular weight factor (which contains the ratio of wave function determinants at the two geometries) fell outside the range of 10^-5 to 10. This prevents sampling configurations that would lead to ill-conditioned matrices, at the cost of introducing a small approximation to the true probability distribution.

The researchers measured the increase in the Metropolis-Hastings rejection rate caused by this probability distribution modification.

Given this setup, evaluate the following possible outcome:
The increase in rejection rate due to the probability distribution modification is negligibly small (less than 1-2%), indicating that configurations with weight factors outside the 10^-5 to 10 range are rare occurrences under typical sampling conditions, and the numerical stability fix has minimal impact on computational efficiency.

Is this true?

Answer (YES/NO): YES